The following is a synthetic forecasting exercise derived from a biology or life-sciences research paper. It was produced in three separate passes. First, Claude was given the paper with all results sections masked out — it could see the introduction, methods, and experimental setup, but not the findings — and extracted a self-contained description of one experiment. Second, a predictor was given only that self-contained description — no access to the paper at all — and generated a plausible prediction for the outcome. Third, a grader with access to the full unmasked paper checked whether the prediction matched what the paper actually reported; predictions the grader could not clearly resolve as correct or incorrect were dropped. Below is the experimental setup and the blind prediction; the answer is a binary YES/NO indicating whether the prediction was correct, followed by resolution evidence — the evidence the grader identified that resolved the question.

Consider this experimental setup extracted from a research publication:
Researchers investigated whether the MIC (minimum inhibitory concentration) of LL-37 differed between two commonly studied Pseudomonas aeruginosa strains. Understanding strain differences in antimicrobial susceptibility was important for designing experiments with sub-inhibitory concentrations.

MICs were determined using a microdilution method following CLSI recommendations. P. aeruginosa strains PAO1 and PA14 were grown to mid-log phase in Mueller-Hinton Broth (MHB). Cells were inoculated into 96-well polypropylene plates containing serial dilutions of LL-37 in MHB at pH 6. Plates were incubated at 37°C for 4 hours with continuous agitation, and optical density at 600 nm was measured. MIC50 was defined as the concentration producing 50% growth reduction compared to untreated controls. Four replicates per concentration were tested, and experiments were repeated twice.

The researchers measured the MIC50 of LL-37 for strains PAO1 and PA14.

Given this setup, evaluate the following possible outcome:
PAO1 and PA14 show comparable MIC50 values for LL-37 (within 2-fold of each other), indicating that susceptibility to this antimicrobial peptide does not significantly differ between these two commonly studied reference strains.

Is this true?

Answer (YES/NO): YES